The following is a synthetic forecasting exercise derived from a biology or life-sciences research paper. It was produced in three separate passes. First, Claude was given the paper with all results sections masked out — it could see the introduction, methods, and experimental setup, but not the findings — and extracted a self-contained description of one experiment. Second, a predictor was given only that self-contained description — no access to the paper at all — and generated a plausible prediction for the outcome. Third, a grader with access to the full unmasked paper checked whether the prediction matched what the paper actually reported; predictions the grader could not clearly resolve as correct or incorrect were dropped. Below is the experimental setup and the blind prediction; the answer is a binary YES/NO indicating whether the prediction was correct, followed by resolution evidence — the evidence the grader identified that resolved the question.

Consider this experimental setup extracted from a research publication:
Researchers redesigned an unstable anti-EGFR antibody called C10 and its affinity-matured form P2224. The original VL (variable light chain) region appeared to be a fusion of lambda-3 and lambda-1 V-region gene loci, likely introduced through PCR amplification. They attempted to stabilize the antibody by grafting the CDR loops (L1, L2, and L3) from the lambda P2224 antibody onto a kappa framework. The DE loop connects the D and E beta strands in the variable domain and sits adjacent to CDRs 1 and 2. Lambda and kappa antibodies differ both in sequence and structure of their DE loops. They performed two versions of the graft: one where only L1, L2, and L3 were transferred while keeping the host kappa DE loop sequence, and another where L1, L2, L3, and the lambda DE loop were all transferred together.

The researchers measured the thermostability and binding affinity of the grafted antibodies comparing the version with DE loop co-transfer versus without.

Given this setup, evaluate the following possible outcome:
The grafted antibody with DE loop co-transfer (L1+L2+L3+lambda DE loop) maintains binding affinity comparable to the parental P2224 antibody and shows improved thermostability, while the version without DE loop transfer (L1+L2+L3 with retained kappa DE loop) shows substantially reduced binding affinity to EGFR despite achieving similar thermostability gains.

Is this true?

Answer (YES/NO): NO